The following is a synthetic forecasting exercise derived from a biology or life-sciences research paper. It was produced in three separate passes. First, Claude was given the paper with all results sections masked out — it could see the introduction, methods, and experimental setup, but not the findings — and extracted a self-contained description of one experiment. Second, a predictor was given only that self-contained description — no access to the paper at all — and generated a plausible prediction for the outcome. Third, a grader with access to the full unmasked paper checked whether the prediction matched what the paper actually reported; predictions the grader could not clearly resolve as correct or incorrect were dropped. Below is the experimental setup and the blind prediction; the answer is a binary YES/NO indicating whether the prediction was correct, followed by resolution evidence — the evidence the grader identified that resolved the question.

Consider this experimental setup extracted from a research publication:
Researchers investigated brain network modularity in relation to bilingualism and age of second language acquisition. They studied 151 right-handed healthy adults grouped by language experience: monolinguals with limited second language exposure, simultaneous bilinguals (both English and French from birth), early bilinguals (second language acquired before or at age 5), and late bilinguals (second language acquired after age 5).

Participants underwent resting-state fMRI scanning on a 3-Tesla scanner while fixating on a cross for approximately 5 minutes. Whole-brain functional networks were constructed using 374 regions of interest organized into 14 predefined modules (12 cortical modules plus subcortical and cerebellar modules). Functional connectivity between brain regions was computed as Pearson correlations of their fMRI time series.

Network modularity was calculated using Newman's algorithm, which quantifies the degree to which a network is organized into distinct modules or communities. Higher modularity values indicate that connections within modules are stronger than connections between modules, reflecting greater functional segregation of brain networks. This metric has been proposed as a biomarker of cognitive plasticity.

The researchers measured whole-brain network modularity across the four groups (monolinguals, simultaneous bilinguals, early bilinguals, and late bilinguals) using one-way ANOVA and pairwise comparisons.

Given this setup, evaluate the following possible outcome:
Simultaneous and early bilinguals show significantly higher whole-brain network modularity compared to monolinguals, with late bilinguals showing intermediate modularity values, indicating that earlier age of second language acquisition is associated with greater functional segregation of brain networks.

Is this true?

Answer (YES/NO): NO